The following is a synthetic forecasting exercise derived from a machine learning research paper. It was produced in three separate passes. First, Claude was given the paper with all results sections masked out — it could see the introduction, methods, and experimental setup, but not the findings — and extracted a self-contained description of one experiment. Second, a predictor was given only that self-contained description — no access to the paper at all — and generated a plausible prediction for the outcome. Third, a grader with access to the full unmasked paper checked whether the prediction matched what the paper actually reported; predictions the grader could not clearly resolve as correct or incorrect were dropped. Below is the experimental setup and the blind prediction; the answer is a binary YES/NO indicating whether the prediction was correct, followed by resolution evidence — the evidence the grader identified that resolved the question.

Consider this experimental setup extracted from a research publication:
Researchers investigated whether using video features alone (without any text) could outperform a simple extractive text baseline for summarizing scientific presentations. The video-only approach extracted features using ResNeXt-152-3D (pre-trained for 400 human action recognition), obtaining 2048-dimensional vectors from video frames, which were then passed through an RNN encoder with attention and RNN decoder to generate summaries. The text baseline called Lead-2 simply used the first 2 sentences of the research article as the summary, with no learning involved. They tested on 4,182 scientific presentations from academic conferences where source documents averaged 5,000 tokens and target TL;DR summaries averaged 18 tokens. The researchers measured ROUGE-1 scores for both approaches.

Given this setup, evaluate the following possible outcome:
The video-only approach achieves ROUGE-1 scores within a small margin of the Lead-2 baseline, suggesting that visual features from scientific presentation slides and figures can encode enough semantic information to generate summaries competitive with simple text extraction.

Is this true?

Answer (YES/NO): NO